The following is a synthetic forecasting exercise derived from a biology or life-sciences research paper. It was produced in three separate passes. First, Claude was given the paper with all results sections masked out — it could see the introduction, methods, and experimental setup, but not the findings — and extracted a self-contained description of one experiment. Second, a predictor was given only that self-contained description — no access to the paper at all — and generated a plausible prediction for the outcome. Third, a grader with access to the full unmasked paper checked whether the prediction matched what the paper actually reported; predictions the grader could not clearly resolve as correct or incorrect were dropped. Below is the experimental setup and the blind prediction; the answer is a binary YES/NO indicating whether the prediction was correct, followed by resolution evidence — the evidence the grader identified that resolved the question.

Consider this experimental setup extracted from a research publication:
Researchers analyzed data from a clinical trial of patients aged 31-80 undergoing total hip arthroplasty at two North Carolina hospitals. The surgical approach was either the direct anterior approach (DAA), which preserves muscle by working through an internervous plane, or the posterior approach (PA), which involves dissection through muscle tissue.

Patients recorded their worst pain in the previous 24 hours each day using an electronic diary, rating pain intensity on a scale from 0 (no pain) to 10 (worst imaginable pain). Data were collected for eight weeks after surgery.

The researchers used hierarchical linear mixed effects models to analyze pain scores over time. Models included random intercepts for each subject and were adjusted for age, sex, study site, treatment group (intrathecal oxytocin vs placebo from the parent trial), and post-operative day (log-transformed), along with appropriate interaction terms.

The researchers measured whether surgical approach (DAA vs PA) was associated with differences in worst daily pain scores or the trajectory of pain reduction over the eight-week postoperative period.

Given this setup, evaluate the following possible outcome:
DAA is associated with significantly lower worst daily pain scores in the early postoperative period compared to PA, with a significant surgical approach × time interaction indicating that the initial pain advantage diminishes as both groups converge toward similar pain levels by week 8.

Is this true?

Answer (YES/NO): NO